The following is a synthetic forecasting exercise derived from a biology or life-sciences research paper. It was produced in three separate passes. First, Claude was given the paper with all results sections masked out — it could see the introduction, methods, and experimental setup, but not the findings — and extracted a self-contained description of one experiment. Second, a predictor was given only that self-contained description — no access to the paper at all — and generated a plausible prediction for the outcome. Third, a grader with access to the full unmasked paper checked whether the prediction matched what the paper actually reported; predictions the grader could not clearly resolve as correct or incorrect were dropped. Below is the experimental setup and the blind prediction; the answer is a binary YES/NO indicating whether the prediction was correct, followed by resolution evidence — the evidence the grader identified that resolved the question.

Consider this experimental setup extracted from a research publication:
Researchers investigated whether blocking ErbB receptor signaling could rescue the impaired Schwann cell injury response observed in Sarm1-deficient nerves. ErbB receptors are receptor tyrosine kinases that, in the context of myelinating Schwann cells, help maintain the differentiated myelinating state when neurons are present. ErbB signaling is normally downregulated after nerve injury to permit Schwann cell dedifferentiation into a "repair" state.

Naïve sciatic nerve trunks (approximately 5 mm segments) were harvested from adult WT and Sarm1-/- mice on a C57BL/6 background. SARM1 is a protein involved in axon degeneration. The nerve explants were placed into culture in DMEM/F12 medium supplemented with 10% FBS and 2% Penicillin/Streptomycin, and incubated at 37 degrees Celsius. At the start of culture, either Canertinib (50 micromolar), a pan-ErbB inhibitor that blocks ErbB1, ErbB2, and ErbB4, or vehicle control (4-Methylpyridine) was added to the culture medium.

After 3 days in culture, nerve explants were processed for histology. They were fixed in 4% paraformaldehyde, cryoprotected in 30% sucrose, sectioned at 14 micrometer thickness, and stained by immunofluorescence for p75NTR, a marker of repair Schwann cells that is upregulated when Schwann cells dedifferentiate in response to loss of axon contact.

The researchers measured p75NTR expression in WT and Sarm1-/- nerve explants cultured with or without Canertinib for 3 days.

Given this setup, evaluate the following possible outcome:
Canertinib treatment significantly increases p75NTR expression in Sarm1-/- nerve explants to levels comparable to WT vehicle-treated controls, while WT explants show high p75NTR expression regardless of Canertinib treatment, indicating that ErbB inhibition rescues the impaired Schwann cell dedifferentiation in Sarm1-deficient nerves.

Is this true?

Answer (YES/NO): NO